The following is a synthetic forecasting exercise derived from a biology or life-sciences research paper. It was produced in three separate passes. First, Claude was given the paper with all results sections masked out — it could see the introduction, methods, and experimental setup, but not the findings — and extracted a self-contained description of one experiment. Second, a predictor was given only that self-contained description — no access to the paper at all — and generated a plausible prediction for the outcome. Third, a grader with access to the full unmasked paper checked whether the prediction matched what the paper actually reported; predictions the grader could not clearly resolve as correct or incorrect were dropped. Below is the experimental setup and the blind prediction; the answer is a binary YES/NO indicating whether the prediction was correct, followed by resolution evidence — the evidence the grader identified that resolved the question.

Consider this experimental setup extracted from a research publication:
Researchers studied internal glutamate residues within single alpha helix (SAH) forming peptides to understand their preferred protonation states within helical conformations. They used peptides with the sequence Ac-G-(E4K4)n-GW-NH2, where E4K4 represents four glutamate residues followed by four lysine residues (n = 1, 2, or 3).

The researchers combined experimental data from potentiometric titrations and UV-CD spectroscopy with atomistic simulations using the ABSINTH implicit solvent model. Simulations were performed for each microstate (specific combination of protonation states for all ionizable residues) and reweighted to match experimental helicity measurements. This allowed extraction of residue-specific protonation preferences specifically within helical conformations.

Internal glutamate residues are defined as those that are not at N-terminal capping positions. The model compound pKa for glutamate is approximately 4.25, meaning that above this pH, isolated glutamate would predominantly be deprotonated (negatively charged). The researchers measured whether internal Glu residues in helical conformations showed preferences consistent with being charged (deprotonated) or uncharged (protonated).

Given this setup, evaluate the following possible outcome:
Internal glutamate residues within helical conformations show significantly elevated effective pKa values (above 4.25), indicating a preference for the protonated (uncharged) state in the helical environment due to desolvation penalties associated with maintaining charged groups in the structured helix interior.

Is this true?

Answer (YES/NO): NO